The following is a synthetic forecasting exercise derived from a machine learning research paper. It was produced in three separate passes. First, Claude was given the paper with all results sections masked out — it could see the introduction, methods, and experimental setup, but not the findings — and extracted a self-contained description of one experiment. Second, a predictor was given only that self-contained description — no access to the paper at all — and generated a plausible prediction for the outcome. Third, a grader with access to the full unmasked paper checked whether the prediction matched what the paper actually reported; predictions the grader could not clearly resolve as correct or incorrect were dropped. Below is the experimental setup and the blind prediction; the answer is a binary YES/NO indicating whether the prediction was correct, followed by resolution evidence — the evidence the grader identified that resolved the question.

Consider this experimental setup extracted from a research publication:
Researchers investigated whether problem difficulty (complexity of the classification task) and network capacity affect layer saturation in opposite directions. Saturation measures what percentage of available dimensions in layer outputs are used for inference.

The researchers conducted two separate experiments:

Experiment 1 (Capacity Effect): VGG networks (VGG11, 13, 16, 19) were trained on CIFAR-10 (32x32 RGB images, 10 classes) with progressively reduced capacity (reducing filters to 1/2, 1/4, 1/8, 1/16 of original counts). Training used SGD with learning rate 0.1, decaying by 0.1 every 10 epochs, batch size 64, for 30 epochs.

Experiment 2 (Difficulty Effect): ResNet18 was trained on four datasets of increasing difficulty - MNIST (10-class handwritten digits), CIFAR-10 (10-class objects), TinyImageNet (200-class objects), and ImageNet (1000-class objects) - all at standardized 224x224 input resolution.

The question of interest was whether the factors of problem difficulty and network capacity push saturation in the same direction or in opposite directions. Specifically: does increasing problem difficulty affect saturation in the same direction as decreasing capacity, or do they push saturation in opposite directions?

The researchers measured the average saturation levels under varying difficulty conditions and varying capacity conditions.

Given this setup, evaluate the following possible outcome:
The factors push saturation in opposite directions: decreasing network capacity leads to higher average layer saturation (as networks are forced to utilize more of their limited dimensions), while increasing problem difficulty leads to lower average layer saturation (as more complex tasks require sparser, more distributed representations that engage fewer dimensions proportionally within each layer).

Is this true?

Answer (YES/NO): NO